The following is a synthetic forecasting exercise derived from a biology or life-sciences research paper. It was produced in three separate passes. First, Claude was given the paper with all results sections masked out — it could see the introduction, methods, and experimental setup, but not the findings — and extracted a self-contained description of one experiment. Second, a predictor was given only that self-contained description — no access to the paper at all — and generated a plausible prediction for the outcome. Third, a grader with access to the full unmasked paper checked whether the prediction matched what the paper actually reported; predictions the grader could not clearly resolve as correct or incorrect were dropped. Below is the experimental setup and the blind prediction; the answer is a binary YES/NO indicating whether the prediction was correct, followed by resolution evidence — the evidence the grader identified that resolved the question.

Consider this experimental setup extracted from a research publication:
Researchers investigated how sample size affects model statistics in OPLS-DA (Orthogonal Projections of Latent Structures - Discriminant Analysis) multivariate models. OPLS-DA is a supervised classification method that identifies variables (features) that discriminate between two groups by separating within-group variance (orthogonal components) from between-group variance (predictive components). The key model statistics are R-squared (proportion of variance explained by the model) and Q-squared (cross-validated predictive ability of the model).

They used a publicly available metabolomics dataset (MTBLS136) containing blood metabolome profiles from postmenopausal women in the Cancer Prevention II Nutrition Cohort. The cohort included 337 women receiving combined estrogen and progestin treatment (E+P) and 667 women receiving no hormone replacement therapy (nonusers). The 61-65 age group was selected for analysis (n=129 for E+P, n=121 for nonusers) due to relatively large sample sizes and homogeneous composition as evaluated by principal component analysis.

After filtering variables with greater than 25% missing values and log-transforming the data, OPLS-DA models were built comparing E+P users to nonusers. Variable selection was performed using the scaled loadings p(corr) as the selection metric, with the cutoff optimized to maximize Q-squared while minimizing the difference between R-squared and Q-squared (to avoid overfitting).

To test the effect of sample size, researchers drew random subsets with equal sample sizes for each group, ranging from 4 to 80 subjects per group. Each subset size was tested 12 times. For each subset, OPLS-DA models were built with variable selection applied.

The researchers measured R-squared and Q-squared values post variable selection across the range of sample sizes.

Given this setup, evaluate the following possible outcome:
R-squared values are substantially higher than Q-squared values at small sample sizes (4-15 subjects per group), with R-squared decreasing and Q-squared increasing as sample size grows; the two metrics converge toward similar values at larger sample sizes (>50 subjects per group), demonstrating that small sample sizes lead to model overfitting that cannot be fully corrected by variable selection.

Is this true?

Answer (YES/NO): NO